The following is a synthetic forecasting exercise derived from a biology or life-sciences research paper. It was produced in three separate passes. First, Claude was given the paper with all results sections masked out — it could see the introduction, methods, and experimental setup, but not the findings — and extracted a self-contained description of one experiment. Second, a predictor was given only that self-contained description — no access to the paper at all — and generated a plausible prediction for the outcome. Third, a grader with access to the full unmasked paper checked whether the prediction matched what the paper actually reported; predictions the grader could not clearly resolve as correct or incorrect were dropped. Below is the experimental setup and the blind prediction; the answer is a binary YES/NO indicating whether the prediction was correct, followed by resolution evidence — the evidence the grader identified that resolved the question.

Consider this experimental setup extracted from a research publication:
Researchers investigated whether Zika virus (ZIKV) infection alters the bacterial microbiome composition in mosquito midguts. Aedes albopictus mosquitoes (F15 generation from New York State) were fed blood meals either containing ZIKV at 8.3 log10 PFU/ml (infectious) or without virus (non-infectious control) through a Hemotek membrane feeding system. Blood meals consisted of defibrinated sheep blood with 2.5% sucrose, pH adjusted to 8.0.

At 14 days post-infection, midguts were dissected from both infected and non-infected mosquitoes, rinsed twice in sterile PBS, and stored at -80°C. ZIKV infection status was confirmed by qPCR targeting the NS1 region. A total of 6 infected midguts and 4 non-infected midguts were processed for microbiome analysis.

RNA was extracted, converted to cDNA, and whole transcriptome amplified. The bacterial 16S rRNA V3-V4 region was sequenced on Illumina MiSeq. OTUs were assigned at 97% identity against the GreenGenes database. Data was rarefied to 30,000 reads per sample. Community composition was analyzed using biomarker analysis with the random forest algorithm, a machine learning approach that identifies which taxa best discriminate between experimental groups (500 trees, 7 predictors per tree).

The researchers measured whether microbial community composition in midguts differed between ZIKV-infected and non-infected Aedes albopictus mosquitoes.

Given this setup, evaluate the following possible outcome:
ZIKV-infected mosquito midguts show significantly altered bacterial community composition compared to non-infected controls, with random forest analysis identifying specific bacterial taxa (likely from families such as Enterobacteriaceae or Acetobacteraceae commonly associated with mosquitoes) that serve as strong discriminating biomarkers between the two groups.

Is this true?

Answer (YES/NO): NO